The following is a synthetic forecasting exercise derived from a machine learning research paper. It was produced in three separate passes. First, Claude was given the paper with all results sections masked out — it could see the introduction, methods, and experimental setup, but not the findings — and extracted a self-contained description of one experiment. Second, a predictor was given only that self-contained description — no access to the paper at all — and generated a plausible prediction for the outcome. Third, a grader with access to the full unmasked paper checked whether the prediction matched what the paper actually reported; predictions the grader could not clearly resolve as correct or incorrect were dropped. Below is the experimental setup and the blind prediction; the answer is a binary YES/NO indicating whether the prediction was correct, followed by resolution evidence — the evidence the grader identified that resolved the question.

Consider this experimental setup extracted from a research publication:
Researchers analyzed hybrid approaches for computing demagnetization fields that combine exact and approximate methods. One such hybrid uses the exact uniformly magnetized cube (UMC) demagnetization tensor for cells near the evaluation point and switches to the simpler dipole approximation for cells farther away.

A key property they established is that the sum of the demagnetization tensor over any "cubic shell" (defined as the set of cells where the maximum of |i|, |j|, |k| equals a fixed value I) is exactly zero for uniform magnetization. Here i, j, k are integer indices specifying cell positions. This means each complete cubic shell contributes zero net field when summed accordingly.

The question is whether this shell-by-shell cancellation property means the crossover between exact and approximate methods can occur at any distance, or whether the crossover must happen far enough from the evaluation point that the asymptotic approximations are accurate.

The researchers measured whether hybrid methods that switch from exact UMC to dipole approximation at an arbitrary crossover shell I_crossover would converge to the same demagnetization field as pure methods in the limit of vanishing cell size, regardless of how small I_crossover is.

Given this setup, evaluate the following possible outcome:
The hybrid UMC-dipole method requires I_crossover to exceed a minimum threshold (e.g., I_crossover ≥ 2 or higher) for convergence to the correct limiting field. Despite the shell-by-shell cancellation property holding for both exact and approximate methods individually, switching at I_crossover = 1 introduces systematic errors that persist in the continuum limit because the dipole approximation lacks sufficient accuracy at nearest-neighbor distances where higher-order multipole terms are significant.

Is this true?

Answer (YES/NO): NO